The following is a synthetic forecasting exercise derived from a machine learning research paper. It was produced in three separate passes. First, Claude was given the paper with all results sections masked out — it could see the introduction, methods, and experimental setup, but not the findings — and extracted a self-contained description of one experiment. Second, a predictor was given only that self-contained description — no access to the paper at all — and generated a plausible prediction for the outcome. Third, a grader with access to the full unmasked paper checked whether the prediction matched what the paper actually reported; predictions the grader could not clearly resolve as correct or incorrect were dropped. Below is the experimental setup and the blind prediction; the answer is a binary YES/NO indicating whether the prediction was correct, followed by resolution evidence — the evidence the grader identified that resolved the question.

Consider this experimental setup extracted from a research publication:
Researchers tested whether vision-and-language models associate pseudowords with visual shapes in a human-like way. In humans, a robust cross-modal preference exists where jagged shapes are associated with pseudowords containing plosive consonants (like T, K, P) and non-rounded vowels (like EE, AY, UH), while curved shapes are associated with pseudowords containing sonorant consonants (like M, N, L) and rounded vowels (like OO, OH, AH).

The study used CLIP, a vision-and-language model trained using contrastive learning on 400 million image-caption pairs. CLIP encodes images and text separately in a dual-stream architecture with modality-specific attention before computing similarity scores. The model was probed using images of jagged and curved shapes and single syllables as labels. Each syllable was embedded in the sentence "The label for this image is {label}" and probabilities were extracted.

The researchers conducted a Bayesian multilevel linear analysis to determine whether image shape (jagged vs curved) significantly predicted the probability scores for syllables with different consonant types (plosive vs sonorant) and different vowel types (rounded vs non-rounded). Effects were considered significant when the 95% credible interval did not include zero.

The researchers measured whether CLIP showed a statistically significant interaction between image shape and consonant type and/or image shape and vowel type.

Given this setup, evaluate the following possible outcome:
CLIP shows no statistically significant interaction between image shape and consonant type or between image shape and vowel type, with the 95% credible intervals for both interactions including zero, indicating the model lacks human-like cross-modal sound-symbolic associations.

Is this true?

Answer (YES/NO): YES